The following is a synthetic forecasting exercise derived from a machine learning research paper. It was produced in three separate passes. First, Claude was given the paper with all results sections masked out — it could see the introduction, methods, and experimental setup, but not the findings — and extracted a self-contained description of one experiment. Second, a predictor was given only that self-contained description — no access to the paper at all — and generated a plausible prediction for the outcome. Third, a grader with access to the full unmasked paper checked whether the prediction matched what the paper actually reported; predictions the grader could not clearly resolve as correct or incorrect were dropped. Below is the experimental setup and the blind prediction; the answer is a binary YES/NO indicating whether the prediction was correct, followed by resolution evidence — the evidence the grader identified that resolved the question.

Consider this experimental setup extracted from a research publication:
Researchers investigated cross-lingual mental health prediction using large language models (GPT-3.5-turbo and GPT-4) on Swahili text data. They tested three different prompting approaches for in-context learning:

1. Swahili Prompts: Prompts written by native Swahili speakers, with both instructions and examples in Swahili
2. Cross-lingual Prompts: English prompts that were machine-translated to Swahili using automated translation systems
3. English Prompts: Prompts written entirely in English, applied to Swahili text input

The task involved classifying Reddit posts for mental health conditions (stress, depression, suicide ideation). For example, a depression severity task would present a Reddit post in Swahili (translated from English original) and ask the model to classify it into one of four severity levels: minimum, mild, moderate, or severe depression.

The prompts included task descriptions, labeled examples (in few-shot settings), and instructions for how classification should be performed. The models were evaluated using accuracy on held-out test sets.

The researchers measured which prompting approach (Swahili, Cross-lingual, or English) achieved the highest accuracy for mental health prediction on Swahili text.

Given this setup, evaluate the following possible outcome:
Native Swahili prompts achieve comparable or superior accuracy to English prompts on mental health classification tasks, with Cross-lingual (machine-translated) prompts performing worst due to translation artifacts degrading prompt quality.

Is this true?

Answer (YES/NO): NO